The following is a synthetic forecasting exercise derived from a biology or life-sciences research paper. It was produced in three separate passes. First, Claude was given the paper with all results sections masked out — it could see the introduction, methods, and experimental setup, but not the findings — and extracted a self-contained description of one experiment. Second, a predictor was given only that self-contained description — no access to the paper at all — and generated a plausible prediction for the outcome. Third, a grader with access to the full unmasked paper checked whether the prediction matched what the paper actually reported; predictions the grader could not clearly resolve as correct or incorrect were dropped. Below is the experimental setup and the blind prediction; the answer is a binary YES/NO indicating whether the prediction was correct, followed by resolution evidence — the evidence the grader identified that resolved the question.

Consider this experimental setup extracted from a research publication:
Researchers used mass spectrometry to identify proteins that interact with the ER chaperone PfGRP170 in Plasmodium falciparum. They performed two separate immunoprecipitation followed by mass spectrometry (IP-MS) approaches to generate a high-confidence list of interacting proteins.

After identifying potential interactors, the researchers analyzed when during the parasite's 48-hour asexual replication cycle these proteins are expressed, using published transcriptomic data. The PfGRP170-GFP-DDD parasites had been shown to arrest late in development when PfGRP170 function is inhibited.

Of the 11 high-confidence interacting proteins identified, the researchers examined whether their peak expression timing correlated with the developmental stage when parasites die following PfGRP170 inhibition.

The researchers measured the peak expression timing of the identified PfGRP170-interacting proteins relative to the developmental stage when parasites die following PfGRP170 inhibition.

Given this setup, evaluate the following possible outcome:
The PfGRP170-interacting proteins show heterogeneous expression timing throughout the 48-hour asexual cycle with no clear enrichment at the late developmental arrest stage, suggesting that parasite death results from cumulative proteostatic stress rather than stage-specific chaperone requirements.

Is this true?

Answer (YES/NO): NO